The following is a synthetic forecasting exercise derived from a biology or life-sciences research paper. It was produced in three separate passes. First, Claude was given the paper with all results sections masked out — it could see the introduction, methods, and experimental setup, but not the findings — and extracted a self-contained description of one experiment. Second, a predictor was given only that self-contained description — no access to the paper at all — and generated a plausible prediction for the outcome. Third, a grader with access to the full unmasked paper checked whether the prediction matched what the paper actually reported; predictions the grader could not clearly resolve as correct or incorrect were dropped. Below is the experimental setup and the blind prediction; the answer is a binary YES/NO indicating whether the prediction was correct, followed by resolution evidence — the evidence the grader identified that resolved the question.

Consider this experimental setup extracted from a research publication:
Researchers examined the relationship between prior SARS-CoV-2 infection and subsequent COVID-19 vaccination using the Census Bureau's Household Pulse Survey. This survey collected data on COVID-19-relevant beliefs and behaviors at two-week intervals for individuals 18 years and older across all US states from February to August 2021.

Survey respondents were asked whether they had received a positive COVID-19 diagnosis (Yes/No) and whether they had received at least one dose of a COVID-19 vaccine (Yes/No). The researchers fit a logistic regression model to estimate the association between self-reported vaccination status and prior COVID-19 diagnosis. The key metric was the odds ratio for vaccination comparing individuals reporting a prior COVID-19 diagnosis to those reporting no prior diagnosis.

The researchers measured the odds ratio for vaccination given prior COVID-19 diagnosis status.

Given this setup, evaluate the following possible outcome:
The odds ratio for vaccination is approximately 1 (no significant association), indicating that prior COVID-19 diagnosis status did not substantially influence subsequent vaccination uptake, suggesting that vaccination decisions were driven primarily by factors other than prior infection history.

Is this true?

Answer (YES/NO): NO